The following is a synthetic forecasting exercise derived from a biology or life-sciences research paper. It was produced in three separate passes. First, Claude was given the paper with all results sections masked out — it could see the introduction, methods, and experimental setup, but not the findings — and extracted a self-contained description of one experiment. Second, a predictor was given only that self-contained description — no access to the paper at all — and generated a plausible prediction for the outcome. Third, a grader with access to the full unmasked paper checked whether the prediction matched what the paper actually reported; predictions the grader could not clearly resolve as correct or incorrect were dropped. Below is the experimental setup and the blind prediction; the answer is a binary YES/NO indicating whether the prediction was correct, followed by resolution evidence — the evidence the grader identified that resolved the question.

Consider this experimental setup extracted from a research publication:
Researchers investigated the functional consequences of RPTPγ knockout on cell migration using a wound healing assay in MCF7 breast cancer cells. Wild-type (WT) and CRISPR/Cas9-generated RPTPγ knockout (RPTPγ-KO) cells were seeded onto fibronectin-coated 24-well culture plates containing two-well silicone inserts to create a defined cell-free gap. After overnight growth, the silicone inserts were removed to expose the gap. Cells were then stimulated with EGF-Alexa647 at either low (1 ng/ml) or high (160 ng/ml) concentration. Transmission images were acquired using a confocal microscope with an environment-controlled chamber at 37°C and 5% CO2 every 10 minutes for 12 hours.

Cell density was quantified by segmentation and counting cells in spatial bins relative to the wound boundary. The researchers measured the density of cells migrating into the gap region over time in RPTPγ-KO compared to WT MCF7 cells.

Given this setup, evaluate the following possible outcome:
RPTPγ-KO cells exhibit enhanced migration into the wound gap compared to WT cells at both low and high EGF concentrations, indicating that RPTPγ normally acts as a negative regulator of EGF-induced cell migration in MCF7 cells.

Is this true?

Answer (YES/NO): YES